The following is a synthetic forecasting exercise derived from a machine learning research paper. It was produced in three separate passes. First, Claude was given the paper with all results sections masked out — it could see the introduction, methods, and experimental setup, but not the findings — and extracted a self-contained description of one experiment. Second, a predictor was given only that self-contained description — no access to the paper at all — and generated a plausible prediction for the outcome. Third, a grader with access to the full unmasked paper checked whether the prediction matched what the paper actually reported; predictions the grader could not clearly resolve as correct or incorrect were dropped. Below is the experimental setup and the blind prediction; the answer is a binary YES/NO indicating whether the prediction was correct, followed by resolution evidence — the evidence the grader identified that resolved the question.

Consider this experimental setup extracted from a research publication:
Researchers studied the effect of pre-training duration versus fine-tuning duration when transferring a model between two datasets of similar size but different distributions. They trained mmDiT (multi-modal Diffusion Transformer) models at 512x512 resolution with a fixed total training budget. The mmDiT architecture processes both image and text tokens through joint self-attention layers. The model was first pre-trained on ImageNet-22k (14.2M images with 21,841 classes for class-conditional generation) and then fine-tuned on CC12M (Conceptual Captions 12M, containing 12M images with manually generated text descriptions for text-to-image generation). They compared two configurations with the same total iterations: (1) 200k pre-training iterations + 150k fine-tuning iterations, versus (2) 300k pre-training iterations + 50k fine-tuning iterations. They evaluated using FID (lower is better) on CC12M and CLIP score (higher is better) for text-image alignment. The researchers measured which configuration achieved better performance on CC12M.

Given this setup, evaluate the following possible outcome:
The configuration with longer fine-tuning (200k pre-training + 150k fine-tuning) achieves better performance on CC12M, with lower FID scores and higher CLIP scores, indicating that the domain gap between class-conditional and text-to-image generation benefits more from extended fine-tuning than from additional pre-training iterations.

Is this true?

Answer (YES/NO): YES